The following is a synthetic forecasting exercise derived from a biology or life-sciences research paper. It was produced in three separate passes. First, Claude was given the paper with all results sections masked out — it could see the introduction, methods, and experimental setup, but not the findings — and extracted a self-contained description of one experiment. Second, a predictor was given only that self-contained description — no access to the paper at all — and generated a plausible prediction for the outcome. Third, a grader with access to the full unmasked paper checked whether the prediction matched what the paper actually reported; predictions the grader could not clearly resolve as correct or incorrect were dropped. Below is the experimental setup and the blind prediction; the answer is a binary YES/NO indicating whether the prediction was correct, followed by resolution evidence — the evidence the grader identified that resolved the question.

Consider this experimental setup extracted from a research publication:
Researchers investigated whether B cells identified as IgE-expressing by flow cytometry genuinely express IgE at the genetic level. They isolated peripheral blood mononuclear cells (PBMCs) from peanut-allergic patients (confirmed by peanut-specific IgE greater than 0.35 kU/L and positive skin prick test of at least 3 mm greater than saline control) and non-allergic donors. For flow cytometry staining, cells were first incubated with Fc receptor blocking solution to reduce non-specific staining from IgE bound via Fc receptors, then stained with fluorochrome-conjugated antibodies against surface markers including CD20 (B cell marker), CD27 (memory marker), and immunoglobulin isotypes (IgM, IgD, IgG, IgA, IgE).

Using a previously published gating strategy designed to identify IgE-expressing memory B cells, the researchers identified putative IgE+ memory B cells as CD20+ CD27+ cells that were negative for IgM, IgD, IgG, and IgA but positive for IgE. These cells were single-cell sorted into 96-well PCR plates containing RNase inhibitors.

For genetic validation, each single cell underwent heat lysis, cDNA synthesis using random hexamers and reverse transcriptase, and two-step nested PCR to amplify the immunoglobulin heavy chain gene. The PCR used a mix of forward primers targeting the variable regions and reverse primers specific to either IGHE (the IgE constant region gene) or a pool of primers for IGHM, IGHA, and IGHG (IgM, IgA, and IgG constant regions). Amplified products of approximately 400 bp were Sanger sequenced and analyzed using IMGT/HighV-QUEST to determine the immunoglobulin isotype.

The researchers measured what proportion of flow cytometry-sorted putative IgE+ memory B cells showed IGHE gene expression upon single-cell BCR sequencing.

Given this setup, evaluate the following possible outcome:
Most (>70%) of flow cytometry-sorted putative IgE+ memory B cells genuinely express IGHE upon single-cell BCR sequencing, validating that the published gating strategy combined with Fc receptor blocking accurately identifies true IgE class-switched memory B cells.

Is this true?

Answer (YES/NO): NO